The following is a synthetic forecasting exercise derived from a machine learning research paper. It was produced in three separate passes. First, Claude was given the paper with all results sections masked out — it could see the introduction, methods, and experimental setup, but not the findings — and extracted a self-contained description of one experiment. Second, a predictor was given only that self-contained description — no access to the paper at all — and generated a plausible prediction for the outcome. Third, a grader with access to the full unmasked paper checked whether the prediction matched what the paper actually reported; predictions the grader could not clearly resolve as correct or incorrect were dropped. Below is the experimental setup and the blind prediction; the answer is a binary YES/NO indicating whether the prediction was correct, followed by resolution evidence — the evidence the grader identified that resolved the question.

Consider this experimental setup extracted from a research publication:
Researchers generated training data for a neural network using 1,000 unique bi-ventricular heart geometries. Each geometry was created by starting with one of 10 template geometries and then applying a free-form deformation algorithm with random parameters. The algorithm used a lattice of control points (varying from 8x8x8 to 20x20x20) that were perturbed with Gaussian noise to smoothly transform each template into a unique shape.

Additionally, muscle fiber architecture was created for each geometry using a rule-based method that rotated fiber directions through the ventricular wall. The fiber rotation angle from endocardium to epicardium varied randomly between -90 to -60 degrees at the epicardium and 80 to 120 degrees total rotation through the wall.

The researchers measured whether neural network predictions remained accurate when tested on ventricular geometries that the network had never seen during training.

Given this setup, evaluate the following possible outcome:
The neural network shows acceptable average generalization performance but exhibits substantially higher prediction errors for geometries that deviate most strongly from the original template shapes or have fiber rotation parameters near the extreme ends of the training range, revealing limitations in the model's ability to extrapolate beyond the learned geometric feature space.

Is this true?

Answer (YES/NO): NO